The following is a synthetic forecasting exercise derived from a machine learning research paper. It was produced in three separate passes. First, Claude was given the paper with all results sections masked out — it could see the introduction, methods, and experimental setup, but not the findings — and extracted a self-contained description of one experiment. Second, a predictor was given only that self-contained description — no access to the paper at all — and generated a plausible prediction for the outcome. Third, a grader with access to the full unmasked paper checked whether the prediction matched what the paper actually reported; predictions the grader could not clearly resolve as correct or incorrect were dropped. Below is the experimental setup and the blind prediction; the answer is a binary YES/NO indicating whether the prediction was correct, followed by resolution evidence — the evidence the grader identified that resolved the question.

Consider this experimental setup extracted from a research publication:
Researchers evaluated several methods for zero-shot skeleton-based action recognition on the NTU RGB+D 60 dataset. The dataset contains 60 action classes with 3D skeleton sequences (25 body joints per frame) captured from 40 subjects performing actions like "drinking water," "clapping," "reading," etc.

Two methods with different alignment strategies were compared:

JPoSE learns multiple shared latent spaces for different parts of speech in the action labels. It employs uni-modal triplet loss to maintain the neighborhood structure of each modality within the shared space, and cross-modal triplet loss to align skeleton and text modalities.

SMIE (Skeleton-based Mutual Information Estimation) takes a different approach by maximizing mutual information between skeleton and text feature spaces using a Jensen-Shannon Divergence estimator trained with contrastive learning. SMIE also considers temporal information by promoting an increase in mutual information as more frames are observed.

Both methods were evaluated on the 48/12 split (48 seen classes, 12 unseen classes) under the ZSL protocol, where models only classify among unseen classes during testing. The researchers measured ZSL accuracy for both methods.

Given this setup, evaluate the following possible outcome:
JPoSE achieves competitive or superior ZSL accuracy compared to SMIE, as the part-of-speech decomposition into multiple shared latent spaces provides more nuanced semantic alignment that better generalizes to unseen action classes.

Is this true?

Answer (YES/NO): NO